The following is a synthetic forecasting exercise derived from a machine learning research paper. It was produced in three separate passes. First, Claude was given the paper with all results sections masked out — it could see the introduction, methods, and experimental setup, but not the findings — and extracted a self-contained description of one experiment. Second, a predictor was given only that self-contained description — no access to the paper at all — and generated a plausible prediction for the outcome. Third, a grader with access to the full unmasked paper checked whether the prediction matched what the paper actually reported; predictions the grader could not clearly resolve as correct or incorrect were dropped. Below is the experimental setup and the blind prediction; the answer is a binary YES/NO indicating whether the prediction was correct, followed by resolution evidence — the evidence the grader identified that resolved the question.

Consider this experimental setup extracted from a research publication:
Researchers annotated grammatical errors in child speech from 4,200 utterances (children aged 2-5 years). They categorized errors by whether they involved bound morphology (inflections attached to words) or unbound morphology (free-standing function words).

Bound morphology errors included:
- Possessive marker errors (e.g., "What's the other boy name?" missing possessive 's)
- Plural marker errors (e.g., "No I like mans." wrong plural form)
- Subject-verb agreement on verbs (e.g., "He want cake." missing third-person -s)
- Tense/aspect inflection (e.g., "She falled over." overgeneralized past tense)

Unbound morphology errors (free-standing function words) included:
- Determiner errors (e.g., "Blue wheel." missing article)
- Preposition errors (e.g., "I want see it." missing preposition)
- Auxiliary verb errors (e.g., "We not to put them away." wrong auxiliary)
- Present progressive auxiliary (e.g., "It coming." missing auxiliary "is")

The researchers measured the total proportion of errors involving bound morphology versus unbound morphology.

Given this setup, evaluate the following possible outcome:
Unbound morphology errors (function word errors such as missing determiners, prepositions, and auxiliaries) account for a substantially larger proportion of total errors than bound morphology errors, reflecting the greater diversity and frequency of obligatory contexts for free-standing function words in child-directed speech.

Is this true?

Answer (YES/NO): YES